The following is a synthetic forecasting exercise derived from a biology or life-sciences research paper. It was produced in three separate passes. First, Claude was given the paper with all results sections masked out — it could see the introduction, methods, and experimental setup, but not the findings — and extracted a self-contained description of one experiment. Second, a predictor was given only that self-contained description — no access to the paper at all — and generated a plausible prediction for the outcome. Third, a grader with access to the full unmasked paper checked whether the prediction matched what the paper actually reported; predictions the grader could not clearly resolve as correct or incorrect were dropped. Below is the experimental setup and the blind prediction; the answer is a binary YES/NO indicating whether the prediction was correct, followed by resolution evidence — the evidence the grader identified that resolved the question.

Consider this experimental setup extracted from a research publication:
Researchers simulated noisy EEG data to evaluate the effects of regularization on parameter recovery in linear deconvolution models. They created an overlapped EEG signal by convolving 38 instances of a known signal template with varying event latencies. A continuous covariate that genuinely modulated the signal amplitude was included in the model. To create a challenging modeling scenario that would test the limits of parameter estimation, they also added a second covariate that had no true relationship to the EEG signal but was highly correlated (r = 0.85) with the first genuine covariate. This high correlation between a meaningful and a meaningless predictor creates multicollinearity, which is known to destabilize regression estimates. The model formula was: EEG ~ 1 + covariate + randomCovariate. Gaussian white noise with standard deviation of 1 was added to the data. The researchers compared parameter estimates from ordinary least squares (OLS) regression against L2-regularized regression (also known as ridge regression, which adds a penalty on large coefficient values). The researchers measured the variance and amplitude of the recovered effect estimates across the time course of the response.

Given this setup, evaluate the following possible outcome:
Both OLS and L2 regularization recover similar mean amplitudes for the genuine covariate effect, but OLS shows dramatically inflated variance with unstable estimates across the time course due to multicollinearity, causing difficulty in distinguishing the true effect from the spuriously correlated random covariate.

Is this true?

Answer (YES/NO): NO